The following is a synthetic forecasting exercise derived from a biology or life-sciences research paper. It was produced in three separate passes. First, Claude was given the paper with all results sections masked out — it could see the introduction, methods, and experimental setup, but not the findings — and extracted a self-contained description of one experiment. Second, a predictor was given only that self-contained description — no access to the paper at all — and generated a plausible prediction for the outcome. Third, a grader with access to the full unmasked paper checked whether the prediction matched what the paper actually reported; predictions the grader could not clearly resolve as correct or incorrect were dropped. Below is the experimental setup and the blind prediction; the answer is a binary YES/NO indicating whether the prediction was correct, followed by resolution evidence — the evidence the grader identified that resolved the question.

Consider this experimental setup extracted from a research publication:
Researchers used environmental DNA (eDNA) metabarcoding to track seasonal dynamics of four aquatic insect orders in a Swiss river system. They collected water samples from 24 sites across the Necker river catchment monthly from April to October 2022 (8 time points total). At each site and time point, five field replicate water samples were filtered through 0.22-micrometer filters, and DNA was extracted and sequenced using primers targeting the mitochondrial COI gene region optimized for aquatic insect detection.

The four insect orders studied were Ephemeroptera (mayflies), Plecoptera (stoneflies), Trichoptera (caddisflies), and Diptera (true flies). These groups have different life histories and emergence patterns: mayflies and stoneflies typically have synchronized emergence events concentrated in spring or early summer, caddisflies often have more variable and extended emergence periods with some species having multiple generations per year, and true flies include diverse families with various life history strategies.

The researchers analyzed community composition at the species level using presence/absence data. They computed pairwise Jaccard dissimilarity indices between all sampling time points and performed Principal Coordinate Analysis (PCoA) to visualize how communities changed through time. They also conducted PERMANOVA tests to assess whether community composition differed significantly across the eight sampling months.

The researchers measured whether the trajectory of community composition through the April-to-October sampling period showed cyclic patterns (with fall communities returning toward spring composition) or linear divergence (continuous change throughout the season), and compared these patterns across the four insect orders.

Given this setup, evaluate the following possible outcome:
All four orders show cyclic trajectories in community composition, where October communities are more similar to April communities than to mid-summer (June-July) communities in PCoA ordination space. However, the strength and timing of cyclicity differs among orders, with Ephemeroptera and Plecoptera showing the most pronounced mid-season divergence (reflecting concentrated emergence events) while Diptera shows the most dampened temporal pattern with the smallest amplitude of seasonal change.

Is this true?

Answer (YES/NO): NO